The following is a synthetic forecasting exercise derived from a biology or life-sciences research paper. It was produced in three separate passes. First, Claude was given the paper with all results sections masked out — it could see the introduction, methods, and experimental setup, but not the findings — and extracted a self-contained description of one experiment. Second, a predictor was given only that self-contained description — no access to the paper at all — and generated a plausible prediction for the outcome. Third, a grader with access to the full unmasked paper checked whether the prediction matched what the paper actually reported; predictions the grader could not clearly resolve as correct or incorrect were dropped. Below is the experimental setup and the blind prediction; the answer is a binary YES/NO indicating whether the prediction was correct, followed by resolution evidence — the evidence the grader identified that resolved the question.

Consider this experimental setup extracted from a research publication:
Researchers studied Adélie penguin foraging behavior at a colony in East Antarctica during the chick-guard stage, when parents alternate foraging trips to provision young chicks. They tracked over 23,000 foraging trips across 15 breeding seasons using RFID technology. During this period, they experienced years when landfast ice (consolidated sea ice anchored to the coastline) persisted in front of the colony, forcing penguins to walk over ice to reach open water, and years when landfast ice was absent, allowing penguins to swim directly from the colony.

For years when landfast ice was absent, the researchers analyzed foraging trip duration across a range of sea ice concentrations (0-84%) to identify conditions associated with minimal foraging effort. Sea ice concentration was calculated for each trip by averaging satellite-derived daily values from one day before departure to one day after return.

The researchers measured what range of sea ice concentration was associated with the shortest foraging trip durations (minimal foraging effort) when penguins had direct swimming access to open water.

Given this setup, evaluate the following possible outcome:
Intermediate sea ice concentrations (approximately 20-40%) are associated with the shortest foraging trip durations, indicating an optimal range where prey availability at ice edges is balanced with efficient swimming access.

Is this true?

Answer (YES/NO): NO